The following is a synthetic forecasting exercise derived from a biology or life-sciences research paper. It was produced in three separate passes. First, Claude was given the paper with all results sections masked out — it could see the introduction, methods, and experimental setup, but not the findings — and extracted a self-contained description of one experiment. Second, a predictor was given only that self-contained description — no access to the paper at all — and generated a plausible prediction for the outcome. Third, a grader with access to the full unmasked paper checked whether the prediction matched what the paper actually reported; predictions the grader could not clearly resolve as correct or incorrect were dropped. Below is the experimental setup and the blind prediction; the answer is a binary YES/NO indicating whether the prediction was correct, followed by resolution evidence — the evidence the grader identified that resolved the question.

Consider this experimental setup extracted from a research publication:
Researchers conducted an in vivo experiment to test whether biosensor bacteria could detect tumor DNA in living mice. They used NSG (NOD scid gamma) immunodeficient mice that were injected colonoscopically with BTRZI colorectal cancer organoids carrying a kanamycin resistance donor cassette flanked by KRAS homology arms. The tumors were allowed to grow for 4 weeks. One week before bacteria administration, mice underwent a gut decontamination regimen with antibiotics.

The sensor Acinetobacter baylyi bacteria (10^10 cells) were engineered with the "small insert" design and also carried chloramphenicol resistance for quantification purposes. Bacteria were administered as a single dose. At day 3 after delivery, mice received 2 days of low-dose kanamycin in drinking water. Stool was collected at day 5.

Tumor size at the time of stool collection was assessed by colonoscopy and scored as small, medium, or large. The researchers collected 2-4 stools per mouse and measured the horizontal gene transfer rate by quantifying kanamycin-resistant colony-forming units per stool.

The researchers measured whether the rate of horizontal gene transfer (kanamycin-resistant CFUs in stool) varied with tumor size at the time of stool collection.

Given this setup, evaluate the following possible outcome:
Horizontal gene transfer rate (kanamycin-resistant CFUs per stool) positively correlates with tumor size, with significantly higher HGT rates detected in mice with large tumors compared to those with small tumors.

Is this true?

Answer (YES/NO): NO